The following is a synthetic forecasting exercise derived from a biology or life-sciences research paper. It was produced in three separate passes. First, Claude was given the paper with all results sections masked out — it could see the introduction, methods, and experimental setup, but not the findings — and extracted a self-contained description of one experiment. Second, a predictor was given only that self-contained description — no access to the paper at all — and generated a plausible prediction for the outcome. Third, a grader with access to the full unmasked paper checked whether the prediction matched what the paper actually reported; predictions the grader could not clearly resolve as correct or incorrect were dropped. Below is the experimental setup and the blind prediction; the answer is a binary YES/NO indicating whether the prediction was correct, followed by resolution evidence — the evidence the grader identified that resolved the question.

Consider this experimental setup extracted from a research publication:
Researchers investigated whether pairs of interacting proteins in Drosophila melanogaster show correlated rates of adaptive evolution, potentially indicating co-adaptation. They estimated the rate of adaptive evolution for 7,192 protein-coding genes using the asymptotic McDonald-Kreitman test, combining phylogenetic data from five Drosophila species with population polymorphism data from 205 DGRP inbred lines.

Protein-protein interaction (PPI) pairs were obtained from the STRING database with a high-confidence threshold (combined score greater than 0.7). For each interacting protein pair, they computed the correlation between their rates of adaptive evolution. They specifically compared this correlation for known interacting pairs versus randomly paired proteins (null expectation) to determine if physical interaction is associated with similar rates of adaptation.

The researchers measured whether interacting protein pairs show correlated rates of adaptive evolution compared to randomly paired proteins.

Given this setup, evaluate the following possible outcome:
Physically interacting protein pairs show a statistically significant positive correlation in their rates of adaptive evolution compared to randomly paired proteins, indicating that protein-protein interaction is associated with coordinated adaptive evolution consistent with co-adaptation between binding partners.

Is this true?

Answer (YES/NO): YES